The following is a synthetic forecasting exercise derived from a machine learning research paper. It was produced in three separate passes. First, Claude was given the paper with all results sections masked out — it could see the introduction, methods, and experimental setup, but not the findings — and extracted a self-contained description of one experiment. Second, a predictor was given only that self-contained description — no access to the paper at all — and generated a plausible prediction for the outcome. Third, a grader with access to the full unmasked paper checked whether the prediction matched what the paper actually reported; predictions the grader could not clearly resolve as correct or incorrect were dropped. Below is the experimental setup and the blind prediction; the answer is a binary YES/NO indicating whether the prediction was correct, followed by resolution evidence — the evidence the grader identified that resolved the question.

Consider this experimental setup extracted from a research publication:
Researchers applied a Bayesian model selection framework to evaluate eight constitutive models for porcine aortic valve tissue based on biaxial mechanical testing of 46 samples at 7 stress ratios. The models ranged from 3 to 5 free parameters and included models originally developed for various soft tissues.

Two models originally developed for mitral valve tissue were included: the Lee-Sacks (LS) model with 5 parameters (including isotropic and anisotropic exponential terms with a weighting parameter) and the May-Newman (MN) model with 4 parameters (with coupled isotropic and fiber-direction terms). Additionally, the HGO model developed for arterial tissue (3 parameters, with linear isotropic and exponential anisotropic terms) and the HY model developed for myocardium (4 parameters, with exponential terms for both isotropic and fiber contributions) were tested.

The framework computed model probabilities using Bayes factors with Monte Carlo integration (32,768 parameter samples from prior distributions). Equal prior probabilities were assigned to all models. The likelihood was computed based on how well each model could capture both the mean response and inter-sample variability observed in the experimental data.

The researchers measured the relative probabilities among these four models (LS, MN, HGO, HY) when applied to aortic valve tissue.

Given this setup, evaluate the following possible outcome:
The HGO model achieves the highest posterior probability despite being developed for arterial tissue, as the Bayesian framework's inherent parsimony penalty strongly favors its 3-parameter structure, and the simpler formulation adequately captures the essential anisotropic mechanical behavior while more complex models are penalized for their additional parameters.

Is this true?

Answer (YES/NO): NO